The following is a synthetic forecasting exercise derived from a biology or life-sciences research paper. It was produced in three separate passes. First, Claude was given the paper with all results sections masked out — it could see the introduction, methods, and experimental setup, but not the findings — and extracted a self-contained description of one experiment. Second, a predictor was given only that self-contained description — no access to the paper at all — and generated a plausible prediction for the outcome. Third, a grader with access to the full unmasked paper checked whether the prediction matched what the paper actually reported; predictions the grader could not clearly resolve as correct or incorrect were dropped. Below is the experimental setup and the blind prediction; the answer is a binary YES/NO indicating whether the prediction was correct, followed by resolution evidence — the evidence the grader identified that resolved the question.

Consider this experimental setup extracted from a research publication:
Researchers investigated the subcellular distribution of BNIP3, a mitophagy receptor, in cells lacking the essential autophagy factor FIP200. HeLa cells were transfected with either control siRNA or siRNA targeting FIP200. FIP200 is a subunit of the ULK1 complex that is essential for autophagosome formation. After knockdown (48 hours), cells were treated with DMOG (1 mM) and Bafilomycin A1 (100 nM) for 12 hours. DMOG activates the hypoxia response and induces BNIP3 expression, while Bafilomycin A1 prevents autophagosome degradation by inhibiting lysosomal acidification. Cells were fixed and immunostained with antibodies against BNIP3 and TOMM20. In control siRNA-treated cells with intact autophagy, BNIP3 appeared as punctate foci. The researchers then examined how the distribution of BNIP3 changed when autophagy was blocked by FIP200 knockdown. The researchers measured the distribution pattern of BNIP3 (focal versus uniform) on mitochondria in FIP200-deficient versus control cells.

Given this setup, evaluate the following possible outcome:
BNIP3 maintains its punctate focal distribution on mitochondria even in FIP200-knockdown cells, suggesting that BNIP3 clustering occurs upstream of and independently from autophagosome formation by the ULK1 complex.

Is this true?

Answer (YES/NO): NO